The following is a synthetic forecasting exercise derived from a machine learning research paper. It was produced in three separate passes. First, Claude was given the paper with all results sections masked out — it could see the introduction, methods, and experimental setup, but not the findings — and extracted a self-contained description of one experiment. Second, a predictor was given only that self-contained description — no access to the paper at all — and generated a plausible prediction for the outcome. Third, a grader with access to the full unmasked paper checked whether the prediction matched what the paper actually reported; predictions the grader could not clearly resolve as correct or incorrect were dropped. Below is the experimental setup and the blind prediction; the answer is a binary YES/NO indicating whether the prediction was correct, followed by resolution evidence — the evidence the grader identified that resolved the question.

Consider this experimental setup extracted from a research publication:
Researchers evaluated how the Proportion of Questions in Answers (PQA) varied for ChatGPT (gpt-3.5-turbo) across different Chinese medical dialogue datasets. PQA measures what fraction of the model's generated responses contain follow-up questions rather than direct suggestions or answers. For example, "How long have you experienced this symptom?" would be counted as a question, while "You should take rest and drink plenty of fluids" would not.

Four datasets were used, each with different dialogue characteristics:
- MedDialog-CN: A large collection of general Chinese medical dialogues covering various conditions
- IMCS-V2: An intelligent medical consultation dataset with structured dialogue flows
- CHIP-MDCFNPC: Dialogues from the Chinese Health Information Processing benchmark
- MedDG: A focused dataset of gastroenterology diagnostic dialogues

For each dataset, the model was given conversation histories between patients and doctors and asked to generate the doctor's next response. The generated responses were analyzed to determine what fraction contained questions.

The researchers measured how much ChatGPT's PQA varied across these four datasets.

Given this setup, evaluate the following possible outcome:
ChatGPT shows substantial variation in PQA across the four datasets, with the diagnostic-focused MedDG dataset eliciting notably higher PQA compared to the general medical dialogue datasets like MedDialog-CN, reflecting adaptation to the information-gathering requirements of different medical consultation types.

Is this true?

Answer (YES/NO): YES